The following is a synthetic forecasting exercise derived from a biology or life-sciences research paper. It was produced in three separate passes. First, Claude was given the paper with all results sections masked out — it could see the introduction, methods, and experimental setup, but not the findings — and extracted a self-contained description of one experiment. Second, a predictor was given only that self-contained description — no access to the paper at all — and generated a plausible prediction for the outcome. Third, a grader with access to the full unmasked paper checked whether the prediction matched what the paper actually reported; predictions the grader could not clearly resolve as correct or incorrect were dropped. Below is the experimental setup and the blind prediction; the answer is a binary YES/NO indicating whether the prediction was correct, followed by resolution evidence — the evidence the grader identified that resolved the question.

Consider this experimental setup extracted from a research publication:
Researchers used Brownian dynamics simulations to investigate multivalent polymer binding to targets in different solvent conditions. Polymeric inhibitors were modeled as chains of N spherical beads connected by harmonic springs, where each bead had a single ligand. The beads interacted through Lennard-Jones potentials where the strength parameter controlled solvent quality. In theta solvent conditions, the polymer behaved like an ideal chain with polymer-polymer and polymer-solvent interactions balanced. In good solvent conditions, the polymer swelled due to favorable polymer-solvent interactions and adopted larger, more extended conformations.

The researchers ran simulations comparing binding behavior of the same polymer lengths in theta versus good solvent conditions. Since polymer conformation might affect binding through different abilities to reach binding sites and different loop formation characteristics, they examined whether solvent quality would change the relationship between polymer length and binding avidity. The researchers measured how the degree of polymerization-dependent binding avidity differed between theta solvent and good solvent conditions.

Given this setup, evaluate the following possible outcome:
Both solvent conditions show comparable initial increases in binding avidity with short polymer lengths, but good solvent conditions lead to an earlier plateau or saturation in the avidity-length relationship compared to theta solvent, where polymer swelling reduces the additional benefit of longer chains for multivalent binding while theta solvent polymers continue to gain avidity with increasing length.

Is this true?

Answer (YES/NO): YES